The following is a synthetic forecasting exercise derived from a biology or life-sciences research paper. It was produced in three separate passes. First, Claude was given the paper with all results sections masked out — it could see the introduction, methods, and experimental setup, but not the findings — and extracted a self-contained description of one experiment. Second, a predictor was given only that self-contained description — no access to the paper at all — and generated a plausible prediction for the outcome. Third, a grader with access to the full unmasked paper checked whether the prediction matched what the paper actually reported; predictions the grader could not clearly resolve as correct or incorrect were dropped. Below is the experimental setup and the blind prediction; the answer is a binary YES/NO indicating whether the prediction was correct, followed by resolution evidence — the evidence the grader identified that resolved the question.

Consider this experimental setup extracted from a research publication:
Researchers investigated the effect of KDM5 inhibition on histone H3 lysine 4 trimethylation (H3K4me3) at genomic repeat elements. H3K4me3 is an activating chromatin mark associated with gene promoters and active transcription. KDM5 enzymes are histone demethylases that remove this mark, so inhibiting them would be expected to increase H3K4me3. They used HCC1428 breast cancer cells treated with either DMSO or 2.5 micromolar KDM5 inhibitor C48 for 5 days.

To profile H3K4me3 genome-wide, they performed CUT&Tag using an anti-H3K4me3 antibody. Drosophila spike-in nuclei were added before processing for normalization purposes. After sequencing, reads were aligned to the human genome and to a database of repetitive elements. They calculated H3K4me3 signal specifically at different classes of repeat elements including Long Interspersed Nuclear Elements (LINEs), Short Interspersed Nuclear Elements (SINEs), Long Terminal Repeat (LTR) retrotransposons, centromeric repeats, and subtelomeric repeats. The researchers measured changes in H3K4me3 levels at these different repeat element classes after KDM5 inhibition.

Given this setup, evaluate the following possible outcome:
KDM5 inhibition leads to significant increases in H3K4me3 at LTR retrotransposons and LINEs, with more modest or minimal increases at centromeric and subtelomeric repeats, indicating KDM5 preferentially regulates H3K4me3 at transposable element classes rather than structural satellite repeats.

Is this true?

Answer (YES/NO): NO